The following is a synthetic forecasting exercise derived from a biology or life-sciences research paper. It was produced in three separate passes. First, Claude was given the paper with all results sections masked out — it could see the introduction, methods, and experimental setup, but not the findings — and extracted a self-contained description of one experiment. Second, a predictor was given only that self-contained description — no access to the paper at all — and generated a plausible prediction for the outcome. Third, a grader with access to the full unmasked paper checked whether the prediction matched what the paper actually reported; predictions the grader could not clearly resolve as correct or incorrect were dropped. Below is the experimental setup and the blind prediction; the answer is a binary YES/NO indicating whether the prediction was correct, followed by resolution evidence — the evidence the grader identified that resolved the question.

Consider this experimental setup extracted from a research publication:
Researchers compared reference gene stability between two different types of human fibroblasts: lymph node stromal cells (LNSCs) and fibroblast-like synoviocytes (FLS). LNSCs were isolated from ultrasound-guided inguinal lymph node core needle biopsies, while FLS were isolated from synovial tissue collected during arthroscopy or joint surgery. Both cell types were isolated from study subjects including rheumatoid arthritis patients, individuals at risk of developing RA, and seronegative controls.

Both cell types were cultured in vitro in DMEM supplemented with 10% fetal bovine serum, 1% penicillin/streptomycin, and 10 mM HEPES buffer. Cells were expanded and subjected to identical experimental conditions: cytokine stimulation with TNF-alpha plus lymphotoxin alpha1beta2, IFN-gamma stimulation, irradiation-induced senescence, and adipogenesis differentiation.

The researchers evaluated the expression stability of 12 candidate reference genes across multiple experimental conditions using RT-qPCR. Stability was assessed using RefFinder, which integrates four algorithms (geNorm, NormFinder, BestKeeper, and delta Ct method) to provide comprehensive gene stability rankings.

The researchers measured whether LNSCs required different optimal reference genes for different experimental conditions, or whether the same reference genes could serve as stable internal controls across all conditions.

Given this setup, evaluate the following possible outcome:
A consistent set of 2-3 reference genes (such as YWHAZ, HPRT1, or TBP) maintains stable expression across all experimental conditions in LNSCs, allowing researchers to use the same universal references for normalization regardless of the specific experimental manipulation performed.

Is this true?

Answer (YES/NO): NO